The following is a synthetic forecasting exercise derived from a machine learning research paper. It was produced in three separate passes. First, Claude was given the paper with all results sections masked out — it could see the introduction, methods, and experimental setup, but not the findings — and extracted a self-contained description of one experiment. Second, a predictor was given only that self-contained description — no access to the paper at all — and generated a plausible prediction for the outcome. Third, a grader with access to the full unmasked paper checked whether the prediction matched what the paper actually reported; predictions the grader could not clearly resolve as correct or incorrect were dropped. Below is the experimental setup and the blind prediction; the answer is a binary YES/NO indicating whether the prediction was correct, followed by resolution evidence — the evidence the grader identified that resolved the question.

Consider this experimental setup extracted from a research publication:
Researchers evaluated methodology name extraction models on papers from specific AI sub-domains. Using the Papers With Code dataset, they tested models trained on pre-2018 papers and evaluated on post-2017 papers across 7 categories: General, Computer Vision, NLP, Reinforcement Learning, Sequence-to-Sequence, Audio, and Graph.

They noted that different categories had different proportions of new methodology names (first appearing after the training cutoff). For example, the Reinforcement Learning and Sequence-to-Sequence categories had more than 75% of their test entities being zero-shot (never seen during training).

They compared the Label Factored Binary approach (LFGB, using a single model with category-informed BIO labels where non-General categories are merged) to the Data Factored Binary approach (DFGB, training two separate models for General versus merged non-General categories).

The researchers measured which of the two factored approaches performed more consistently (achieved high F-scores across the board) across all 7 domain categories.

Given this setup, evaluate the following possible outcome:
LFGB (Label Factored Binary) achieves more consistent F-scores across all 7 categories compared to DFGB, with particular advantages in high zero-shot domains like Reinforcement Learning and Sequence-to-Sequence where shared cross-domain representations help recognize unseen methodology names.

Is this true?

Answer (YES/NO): NO